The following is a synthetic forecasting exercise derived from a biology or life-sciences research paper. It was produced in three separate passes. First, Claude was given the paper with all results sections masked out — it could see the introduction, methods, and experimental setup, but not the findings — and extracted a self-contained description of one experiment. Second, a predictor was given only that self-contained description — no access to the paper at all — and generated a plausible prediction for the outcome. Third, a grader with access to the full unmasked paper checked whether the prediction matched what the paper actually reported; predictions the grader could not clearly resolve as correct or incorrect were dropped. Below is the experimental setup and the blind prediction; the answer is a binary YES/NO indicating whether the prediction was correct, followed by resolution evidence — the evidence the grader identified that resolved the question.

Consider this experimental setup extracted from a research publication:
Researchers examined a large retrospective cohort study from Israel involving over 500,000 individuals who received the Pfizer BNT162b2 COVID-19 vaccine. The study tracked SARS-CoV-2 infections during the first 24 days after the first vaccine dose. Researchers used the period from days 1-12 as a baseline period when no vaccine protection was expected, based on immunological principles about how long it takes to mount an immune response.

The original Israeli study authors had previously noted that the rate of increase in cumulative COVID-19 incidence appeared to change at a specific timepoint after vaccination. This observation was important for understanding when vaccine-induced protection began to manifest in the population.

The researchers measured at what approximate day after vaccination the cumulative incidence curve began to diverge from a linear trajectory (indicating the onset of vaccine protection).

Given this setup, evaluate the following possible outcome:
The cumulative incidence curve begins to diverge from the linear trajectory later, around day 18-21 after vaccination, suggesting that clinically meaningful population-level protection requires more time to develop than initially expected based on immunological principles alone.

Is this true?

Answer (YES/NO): NO